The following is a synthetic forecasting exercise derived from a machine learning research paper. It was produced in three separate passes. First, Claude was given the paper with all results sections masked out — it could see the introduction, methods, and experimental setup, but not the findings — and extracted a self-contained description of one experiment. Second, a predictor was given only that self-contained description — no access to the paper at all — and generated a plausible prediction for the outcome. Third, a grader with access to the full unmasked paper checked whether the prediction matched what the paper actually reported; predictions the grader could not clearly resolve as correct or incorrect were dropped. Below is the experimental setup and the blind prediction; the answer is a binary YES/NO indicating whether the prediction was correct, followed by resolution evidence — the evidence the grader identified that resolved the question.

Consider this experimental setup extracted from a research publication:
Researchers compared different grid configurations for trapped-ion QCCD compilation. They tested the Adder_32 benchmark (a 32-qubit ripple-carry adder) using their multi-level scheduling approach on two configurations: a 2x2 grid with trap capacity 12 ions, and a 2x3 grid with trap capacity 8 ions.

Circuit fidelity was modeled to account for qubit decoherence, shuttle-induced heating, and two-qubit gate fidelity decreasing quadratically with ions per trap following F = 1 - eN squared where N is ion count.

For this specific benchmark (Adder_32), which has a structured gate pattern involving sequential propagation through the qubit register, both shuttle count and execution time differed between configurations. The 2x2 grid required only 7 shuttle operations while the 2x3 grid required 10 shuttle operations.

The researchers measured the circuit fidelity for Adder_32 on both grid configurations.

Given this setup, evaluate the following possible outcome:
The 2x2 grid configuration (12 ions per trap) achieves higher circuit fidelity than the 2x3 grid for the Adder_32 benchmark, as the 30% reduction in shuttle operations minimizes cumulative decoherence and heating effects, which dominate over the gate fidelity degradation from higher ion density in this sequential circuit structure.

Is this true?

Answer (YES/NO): NO